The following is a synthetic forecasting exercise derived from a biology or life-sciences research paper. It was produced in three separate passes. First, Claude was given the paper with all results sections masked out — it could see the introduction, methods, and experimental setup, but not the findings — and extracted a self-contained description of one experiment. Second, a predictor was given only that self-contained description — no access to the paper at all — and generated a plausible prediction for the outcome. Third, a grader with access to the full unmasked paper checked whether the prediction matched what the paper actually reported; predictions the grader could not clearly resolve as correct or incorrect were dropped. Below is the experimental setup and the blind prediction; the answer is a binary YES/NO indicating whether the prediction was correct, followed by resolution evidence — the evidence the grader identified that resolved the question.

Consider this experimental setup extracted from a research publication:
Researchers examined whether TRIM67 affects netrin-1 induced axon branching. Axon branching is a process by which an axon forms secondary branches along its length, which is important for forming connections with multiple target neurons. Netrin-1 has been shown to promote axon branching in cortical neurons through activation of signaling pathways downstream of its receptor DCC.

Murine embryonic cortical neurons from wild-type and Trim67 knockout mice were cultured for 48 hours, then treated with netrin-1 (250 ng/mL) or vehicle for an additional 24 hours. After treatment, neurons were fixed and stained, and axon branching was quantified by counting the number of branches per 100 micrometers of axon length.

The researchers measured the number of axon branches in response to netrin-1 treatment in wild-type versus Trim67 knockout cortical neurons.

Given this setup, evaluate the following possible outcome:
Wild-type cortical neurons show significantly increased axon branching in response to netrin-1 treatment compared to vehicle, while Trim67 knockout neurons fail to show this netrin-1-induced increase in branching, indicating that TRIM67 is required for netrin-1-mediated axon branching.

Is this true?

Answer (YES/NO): YES